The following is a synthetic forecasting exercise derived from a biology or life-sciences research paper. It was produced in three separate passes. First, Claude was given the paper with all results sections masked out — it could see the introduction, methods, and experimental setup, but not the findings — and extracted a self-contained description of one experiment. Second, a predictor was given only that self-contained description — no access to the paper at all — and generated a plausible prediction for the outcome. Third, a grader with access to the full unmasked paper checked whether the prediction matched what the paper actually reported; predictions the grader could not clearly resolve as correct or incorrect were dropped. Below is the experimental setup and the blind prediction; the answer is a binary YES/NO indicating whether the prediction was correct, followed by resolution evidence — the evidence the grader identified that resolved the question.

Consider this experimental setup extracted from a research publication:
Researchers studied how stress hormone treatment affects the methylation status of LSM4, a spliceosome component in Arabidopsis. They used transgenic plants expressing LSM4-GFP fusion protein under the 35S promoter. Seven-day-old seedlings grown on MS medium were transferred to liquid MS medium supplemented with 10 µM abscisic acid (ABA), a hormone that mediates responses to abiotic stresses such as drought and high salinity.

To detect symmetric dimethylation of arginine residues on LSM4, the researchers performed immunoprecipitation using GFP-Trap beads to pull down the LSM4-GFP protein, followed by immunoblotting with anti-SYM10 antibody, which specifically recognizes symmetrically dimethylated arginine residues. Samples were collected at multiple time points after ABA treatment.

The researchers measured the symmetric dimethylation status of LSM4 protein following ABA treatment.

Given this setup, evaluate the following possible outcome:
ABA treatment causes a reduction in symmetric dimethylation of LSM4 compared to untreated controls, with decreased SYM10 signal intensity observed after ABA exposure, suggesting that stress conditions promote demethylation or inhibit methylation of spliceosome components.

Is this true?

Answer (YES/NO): NO